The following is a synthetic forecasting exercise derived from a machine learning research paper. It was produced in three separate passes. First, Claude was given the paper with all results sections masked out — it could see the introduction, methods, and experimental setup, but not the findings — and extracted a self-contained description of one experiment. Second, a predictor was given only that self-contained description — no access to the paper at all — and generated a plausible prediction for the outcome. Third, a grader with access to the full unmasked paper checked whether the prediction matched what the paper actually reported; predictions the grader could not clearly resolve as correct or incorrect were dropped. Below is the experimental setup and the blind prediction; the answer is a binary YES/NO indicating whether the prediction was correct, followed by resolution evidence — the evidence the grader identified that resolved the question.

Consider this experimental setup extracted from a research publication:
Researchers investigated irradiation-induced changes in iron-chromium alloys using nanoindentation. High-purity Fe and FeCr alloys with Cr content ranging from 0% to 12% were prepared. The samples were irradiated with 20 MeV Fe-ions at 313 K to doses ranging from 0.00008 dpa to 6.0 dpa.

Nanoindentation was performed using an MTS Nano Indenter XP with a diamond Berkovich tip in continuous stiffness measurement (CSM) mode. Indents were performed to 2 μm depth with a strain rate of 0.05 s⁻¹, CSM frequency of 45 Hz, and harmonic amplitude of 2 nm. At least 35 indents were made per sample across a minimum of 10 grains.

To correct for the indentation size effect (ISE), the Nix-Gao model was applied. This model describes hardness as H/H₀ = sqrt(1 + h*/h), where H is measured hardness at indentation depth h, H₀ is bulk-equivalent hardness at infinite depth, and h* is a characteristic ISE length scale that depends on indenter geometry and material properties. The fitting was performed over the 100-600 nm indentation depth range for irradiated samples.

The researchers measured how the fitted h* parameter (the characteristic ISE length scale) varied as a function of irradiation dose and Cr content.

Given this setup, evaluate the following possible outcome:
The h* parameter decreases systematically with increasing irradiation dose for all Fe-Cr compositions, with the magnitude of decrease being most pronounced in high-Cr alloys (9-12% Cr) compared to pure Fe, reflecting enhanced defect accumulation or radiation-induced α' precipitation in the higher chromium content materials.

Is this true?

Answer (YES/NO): NO